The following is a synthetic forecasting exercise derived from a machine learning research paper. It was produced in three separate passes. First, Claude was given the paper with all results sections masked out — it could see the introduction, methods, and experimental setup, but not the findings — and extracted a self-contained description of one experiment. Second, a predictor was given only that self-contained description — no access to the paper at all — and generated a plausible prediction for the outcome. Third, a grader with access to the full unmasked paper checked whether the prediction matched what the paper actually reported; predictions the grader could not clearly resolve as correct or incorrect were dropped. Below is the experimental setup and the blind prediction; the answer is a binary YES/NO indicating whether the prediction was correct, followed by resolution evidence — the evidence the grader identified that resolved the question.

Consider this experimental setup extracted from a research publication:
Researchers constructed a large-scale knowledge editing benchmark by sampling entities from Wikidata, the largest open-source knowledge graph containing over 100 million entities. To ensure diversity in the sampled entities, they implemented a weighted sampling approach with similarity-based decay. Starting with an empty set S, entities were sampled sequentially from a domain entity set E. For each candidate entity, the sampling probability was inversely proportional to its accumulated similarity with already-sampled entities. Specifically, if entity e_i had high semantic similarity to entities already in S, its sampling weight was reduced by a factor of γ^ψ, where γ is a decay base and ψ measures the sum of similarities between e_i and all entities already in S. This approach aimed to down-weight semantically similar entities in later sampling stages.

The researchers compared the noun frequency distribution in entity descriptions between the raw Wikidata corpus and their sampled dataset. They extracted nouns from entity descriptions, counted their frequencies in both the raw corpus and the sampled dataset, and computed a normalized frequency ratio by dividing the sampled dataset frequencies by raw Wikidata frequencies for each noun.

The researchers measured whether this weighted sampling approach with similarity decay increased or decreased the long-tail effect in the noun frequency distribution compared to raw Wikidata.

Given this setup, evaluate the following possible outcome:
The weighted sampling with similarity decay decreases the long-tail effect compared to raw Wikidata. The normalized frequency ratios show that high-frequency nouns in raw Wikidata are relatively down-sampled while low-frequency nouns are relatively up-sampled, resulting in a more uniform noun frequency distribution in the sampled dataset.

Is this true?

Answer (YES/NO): YES